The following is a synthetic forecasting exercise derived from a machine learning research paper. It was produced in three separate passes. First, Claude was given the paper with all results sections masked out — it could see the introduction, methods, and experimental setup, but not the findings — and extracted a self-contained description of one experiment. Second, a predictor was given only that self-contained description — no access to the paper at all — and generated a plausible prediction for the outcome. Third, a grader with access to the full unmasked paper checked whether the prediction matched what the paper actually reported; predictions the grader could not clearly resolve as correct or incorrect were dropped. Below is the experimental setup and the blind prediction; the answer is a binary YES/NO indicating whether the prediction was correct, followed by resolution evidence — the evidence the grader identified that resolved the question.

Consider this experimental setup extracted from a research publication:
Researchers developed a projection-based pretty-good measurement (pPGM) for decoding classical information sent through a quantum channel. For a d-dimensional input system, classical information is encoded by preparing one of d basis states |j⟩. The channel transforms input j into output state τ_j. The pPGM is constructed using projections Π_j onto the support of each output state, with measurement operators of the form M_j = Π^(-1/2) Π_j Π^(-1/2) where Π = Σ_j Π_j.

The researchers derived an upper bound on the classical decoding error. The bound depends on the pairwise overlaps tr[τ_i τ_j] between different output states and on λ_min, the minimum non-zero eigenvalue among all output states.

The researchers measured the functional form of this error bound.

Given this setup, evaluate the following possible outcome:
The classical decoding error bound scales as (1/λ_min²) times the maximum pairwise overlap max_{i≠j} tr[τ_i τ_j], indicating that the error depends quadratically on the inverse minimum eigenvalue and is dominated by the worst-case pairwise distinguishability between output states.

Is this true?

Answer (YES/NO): NO